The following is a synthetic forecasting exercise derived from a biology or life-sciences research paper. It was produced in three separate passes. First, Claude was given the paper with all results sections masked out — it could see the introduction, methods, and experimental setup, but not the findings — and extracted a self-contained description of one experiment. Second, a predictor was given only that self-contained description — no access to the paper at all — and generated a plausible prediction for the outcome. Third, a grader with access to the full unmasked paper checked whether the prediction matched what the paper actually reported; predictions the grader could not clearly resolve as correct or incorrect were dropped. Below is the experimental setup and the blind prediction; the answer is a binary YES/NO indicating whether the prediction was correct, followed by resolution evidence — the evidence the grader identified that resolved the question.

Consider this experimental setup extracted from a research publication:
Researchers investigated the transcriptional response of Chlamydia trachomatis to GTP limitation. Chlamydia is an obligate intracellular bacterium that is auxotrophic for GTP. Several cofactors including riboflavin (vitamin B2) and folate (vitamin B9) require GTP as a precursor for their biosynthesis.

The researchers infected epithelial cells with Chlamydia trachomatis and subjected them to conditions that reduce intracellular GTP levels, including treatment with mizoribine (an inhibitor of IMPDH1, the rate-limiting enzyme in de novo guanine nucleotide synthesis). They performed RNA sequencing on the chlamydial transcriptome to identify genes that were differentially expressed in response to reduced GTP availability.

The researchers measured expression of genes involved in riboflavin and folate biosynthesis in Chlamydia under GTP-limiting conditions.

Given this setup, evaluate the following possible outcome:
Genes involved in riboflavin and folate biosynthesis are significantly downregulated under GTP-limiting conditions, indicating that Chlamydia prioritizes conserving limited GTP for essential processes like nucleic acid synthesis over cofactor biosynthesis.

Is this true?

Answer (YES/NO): NO